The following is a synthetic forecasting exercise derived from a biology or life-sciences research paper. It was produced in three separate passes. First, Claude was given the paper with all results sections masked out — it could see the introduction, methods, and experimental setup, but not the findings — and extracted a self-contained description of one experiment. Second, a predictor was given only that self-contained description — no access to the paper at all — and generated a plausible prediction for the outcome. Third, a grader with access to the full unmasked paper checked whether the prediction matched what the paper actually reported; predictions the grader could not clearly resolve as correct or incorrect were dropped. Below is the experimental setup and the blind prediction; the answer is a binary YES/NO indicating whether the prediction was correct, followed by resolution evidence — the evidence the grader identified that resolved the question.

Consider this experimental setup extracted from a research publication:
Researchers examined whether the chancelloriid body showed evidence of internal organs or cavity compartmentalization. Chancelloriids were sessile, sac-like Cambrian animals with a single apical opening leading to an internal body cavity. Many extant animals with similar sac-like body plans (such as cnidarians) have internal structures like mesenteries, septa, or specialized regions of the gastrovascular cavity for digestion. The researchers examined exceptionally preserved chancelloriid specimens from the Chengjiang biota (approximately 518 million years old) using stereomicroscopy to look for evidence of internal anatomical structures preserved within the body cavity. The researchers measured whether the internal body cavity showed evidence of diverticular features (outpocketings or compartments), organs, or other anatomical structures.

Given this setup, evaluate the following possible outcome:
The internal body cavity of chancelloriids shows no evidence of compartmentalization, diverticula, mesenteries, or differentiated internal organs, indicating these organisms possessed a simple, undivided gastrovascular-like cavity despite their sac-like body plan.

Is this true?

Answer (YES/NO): YES